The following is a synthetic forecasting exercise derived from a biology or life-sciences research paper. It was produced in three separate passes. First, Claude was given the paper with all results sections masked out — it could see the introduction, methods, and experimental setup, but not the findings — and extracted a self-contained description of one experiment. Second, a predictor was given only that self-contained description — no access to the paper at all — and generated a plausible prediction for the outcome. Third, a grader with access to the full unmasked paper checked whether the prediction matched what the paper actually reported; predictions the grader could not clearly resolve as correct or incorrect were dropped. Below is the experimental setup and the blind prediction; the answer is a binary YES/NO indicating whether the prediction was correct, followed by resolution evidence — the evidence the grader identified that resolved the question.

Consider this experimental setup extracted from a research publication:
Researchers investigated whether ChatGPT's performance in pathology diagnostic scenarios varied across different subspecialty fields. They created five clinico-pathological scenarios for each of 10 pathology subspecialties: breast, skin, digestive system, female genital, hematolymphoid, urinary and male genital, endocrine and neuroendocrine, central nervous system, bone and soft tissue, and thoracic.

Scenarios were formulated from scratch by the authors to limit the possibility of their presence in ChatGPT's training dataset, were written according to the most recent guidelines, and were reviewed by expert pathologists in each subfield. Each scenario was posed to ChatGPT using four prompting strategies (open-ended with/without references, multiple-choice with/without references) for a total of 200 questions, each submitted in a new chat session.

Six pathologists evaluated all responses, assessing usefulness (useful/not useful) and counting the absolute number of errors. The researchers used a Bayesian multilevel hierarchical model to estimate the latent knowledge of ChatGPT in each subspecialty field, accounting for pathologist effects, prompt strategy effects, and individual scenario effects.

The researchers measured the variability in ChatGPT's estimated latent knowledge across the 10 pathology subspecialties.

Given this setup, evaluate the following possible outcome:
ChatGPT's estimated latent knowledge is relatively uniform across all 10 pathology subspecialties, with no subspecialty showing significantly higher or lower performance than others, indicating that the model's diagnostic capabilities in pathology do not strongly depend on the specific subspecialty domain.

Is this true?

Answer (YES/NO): YES